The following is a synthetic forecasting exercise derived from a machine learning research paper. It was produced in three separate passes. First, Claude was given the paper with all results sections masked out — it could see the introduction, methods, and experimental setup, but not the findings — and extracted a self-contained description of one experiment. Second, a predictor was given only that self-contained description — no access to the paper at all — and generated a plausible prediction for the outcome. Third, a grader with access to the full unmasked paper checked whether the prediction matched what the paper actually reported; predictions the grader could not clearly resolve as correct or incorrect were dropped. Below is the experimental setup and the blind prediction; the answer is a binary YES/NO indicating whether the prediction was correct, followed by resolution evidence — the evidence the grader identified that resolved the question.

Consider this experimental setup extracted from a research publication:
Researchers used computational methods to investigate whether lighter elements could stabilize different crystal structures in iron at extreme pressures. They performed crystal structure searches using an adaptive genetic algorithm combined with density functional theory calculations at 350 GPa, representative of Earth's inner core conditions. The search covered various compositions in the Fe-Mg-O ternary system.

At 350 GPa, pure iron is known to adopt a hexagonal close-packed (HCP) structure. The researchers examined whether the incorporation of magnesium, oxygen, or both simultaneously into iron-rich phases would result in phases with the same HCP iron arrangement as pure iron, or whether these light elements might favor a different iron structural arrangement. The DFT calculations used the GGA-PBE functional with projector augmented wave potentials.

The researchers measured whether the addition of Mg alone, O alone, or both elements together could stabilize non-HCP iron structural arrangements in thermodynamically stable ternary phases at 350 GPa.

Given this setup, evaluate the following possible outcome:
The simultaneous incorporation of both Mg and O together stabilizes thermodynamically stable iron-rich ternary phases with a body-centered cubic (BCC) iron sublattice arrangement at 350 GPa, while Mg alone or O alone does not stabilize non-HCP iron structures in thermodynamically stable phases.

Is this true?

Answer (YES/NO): NO